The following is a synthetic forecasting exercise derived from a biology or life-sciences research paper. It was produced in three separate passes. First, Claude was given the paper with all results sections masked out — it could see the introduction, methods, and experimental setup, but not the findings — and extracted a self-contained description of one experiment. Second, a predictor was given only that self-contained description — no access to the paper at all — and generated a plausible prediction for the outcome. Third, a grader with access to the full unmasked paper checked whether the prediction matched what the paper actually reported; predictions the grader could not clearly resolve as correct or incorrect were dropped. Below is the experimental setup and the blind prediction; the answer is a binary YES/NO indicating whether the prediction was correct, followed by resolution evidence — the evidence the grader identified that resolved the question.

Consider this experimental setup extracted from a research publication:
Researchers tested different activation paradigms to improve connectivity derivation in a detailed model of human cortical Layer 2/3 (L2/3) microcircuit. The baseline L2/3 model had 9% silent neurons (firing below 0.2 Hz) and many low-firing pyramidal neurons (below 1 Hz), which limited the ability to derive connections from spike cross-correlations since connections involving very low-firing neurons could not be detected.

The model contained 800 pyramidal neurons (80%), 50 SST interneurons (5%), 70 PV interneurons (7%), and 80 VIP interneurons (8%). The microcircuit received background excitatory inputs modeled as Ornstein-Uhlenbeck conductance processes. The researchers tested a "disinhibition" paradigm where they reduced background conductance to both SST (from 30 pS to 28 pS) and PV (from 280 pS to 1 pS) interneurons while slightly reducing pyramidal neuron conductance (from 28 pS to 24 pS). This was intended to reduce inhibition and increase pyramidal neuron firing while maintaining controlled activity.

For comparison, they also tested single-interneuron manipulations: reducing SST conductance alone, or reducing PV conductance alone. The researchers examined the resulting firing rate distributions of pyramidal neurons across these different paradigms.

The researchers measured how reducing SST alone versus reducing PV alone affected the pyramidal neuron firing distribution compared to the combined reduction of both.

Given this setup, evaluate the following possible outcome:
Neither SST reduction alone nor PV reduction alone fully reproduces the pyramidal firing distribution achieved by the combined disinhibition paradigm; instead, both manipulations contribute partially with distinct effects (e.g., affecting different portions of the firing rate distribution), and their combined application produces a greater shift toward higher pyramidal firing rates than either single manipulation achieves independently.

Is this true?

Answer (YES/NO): NO